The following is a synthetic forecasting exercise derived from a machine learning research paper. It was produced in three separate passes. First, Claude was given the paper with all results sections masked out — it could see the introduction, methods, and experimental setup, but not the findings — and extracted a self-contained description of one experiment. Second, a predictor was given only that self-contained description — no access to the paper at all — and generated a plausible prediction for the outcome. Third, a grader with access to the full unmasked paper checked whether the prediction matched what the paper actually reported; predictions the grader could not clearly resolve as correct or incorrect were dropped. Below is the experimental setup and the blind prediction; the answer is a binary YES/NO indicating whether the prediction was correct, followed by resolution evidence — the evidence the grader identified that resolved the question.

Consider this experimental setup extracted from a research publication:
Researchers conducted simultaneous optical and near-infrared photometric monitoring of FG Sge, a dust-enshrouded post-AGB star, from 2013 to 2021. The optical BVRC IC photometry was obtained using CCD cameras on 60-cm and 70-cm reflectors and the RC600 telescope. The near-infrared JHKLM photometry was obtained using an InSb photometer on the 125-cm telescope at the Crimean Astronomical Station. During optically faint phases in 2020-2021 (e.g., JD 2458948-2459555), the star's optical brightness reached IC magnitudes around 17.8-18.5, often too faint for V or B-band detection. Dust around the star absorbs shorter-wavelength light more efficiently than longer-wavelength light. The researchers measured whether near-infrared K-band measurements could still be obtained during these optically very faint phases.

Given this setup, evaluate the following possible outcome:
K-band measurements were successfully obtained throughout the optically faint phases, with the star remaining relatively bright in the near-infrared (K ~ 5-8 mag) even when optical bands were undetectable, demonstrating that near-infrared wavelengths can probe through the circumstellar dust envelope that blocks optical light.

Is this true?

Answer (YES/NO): NO